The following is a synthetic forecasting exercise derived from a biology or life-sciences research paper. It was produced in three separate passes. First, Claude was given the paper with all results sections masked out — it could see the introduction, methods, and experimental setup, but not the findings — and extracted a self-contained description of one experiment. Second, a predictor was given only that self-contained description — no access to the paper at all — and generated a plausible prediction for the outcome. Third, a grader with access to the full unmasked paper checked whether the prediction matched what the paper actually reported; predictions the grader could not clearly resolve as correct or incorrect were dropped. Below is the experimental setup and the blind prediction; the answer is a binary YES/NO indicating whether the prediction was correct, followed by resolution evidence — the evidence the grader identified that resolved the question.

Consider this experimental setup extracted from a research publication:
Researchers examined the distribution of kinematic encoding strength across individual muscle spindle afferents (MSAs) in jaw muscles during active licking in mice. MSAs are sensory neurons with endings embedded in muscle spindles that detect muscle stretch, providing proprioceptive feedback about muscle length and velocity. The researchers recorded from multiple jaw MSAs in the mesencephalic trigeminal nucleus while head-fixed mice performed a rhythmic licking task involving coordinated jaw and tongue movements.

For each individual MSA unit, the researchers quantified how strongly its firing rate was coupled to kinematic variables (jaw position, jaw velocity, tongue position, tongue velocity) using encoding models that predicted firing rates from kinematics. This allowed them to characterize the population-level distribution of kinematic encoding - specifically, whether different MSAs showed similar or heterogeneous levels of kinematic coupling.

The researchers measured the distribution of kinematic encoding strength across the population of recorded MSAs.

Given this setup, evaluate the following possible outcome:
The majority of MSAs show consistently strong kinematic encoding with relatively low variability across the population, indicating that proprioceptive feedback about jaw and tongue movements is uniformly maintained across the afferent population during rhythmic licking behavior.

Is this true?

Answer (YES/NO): NO